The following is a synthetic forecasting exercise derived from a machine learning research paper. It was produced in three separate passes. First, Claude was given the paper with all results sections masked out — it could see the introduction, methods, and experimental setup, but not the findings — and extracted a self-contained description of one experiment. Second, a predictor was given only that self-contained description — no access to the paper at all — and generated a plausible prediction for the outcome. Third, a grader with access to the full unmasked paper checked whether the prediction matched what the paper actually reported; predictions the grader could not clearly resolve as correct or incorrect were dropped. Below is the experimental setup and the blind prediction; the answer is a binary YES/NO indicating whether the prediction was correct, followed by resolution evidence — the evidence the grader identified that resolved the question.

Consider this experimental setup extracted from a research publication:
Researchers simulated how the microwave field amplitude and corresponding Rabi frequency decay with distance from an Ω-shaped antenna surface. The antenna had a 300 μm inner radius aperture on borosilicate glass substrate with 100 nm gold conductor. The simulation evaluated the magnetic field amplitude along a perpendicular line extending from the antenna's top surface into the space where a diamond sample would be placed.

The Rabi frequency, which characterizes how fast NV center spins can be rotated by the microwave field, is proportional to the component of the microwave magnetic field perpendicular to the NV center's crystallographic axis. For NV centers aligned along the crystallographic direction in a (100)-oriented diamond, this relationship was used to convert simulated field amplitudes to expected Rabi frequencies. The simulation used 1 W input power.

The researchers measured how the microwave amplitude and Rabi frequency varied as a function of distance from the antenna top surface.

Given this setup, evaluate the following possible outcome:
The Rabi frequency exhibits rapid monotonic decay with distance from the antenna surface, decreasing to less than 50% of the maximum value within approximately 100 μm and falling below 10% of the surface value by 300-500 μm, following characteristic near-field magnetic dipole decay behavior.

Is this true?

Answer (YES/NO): NO